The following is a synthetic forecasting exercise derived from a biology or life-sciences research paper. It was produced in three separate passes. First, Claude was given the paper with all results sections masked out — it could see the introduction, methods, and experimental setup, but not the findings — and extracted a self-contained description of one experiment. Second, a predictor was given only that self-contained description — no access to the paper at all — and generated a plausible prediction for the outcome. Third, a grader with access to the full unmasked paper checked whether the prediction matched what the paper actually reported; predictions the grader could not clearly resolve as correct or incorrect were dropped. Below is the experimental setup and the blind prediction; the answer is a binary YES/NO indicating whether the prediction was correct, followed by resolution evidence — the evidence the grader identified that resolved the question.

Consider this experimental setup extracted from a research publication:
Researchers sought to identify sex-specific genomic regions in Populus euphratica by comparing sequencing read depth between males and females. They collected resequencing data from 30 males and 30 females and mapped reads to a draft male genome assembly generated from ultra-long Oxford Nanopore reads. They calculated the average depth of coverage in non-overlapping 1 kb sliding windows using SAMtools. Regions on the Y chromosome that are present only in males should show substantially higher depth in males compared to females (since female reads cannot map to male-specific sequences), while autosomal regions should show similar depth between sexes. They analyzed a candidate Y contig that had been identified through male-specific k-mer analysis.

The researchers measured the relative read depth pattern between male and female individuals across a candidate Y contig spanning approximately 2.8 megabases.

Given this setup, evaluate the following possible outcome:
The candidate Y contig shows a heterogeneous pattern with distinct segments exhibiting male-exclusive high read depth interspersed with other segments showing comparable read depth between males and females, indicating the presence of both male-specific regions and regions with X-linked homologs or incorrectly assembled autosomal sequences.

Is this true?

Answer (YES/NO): NO